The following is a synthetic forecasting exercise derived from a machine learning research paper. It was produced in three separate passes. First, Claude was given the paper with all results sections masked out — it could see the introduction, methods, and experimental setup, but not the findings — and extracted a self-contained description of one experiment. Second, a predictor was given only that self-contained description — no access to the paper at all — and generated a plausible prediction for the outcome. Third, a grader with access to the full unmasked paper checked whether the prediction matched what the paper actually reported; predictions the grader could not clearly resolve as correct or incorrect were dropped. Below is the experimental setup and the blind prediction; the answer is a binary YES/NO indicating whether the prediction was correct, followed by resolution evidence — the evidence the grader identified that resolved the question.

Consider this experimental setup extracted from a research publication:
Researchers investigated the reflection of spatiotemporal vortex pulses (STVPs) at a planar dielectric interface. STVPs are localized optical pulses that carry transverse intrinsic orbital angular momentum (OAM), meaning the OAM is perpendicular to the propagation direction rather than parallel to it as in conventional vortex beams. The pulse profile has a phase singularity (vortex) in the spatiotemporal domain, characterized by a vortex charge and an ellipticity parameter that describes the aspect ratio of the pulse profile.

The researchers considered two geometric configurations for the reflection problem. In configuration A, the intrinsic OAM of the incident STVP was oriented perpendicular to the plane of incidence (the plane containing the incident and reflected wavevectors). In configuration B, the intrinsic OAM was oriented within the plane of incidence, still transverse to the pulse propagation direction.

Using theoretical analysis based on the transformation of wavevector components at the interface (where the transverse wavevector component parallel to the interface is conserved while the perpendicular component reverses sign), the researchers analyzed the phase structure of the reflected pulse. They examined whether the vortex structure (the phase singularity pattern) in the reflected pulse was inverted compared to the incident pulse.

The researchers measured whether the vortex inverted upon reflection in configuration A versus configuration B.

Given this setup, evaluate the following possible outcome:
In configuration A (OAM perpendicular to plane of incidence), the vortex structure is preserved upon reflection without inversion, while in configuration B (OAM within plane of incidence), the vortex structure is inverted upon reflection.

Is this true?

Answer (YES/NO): NO